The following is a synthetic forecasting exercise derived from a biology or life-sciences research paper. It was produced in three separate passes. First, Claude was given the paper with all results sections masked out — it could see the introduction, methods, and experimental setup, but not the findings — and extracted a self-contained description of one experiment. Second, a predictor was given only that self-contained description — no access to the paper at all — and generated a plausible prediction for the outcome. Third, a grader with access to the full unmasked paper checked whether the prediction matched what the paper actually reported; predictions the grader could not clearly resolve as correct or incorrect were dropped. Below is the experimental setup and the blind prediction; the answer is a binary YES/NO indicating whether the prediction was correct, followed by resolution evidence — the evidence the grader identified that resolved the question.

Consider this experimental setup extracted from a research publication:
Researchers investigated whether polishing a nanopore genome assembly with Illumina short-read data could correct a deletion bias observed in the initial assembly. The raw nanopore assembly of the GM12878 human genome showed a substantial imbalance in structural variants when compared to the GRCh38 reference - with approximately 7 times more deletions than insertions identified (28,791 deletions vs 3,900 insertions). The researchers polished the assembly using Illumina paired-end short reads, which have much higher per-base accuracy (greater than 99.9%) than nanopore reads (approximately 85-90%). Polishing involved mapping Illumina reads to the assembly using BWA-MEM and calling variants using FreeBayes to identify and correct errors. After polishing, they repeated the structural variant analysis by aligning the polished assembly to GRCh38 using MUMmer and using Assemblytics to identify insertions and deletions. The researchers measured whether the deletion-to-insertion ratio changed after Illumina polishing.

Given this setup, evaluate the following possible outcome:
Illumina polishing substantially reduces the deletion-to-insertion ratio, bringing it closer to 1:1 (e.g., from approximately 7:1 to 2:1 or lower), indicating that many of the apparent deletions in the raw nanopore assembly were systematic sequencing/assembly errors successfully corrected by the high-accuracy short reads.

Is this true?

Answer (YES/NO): NO